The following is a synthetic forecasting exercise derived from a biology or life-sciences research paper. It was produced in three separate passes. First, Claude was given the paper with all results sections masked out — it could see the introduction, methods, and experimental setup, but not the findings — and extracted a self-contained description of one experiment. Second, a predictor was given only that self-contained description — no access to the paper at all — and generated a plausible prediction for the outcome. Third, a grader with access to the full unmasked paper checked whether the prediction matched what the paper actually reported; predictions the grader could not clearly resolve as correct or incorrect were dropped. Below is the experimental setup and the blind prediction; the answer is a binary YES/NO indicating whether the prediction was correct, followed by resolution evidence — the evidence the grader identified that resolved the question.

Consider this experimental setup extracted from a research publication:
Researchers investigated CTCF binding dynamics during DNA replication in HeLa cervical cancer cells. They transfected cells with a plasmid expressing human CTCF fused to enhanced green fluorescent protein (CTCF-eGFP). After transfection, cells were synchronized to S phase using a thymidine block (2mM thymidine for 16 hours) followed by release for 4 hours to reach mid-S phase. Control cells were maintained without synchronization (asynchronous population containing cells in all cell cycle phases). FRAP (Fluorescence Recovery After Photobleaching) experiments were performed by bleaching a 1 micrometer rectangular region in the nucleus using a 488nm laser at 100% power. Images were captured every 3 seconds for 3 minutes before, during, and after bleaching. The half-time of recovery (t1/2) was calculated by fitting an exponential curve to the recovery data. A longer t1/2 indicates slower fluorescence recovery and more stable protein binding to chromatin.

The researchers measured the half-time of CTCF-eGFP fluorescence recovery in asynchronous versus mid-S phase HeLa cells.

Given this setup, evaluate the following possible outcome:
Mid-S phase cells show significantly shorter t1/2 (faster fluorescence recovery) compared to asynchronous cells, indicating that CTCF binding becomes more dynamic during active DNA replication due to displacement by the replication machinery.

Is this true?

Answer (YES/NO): NO